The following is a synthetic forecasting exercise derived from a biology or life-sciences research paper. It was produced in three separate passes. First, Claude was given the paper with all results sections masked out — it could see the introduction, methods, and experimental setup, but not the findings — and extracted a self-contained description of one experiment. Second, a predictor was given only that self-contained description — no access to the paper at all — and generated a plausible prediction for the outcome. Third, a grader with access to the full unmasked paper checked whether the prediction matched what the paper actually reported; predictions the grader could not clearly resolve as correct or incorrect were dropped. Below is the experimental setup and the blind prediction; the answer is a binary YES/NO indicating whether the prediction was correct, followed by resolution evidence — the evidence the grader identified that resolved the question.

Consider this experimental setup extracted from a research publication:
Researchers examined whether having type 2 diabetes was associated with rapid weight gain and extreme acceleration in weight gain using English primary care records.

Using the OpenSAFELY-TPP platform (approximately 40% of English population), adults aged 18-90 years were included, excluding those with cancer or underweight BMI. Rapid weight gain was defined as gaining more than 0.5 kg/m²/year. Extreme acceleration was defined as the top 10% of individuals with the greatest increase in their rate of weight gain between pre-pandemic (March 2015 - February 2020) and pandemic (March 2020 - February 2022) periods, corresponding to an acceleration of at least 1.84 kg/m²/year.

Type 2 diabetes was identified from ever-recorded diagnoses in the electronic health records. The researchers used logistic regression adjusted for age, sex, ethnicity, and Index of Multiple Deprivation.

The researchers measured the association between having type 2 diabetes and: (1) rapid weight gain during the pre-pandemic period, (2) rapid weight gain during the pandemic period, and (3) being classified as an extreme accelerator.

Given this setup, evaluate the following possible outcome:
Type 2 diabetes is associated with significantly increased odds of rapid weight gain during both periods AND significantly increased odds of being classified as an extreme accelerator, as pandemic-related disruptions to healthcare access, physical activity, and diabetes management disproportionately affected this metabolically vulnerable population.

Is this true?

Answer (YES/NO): NO